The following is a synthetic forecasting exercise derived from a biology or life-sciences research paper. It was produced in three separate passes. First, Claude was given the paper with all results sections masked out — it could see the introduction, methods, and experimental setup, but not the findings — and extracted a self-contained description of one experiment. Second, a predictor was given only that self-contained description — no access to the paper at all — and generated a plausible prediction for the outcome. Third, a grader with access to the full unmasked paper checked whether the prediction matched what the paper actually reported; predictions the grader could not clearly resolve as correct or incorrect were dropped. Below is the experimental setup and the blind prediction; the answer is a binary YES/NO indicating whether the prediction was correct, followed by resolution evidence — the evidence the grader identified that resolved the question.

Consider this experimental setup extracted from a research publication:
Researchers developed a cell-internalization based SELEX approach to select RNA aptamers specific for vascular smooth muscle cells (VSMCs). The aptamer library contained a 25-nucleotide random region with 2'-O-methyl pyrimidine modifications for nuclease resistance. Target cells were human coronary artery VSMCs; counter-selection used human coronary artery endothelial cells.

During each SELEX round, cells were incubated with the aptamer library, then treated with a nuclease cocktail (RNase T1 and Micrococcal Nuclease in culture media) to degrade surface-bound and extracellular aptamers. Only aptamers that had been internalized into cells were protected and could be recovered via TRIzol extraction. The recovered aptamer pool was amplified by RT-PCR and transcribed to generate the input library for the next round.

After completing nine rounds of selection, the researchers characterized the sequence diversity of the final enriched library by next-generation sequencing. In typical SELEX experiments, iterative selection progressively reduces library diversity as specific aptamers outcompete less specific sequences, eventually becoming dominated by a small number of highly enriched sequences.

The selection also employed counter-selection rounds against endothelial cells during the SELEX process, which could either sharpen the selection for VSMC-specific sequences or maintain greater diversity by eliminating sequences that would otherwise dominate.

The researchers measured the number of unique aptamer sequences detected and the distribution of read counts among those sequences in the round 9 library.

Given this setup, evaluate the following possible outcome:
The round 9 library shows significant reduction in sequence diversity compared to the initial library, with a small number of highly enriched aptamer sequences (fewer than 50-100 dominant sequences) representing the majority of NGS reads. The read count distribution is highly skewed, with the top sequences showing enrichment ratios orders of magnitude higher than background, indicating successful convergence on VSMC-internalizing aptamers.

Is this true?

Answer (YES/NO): NO